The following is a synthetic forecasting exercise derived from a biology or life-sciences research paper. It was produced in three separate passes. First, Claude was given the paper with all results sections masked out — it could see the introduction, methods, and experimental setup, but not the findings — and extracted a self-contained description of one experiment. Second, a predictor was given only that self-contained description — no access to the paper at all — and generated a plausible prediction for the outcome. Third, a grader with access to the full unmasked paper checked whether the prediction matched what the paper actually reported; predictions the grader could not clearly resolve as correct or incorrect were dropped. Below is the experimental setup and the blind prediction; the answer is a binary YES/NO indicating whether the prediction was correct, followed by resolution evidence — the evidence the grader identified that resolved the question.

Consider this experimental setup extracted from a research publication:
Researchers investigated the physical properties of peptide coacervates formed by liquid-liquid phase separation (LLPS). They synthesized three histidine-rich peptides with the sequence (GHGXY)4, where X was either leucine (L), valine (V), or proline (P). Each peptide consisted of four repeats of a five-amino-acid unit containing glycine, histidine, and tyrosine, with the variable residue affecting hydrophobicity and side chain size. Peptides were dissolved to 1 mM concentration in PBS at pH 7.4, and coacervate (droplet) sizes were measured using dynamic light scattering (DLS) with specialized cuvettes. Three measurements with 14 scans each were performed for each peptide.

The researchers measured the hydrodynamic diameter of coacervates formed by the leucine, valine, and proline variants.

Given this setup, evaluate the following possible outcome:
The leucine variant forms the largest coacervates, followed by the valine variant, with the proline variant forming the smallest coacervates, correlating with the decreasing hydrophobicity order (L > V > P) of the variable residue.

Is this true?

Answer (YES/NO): YES